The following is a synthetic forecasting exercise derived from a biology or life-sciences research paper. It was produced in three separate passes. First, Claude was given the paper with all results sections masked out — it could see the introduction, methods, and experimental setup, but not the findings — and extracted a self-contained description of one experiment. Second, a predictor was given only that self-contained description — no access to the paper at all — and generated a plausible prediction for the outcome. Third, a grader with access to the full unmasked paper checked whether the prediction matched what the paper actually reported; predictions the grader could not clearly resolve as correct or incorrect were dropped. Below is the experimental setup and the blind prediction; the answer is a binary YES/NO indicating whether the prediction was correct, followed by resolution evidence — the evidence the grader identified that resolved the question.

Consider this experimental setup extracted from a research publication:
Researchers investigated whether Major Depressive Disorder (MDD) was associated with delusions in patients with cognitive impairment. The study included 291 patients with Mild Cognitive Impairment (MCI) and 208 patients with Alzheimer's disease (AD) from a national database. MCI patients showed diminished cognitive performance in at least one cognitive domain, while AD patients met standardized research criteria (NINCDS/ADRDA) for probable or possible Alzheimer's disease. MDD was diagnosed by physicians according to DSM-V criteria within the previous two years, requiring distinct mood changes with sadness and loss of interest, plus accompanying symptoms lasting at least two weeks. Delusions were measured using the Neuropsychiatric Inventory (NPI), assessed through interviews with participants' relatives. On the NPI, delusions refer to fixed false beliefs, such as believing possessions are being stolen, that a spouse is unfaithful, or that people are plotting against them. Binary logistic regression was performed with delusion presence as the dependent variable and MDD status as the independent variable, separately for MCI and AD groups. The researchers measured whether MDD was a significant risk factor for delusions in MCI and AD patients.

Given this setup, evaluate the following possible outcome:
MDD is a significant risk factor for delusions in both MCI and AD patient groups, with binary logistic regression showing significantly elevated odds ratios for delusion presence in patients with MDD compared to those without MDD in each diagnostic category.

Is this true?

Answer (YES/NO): NO